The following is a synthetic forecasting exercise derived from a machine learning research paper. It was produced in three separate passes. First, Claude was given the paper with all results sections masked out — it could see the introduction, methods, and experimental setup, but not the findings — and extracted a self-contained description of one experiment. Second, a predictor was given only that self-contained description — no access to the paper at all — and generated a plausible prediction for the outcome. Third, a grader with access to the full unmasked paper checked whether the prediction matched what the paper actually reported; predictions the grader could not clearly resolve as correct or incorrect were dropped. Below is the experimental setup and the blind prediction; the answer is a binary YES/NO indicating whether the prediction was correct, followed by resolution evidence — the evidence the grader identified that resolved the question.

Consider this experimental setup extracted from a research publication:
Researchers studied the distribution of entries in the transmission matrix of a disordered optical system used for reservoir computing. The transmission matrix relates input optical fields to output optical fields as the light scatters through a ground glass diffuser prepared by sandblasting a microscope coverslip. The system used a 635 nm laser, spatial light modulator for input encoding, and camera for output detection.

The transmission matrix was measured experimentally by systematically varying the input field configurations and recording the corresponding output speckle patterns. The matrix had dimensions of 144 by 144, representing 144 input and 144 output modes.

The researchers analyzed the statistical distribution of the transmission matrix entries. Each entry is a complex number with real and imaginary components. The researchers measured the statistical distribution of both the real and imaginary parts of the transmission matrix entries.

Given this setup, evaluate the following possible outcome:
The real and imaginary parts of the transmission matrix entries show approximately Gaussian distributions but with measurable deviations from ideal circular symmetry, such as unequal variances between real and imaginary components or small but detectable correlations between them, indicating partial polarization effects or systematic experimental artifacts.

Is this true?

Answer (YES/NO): NO